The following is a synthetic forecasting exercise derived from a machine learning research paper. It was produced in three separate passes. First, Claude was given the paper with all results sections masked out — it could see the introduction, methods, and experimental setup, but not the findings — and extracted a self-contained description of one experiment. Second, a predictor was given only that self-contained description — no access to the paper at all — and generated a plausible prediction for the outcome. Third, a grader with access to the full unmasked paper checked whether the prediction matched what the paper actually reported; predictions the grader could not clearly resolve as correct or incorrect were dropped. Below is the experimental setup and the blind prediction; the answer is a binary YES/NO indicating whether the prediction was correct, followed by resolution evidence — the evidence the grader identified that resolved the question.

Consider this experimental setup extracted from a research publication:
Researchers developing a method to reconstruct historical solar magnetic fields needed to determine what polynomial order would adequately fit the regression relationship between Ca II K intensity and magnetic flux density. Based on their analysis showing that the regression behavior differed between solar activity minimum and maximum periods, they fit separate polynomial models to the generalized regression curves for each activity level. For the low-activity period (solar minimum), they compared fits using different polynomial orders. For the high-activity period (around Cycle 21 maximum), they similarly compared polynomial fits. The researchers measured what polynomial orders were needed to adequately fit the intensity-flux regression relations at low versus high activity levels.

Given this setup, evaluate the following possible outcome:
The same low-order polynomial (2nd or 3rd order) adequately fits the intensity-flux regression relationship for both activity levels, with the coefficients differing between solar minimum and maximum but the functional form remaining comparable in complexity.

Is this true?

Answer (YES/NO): NO